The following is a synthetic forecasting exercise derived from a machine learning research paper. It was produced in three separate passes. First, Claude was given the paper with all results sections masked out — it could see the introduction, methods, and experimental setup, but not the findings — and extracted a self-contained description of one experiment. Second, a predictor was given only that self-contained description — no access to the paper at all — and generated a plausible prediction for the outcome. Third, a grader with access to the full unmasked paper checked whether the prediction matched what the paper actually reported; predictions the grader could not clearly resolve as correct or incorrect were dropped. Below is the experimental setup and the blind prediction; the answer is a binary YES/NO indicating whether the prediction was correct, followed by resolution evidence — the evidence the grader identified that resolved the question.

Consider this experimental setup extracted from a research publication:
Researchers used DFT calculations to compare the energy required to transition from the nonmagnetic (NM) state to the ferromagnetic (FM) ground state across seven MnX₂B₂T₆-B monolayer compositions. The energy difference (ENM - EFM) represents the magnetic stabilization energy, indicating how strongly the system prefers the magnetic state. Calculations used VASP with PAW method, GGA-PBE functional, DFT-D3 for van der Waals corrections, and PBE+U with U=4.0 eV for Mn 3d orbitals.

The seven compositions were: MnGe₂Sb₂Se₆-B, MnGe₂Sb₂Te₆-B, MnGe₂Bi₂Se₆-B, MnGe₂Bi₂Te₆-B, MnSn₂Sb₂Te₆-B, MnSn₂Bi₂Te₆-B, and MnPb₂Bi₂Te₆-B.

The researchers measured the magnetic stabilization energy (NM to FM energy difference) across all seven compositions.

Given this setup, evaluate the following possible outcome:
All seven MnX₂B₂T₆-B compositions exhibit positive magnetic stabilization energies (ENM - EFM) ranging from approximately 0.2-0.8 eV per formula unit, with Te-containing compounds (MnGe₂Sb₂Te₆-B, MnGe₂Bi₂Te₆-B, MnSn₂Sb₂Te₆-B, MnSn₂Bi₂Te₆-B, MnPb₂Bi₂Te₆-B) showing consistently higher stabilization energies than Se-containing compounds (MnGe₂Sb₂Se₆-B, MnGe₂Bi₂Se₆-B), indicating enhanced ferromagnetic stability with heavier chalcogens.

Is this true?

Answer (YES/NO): NO